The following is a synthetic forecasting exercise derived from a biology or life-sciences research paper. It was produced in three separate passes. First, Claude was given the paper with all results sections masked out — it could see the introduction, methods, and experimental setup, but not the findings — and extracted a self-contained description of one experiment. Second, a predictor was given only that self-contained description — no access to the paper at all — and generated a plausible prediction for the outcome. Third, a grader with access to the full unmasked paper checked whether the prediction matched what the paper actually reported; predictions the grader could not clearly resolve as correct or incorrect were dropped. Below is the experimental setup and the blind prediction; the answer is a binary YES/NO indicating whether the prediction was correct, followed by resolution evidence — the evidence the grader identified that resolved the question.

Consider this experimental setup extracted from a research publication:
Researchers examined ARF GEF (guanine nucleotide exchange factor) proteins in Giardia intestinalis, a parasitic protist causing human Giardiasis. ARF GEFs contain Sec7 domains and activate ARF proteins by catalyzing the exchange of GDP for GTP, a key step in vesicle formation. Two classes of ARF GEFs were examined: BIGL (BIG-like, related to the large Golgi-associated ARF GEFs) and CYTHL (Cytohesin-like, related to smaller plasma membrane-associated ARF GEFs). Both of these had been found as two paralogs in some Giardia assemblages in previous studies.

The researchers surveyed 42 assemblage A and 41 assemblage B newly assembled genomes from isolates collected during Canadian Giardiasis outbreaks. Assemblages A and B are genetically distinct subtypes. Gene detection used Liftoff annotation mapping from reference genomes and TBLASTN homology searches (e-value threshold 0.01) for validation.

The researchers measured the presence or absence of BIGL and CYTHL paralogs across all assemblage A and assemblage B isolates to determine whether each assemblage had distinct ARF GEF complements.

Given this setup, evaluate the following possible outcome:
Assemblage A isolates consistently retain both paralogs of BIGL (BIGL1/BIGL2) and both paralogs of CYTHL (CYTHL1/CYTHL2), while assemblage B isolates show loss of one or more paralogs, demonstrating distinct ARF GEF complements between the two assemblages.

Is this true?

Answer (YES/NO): NO